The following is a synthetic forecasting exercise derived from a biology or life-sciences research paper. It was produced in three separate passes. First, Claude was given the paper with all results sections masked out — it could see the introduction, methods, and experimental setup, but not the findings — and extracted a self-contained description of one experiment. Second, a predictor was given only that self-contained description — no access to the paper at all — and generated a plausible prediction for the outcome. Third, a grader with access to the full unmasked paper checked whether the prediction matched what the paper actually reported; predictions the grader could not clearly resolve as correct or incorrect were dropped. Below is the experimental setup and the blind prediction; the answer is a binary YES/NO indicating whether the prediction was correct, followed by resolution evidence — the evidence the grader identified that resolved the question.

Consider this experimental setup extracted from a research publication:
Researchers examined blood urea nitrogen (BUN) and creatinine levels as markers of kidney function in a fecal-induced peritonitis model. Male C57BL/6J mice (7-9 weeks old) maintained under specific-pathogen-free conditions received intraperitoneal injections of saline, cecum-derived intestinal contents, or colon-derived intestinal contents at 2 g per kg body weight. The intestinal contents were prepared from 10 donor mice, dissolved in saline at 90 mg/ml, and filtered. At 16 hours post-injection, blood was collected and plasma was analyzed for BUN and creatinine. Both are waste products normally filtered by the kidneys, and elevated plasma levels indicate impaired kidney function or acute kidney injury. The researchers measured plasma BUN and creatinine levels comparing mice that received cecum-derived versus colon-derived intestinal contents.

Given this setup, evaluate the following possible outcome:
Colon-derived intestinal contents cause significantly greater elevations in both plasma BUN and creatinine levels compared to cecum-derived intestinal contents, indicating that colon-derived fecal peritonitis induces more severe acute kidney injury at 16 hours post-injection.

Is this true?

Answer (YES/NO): NO